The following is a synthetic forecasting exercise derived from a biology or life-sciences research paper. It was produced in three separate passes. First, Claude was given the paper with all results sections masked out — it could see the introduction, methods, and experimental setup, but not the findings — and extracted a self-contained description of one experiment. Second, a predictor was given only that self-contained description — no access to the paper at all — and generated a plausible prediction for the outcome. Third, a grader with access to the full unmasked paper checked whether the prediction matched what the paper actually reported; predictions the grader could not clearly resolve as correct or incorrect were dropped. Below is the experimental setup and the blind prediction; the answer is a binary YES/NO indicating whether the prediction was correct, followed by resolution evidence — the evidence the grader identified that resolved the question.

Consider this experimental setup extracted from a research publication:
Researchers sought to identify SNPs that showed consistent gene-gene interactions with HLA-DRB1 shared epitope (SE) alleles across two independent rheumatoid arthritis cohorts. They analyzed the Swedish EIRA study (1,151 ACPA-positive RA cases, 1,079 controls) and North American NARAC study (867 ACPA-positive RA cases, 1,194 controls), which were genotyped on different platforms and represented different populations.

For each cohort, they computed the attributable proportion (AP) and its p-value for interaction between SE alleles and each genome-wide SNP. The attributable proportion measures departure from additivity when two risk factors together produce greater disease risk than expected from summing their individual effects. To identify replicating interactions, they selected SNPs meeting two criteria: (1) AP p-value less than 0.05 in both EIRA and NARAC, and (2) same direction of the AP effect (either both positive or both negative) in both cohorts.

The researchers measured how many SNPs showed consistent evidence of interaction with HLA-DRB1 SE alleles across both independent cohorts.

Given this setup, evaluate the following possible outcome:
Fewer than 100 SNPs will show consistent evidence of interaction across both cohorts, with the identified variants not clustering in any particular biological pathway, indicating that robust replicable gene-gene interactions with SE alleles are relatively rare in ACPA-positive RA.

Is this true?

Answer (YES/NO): NO